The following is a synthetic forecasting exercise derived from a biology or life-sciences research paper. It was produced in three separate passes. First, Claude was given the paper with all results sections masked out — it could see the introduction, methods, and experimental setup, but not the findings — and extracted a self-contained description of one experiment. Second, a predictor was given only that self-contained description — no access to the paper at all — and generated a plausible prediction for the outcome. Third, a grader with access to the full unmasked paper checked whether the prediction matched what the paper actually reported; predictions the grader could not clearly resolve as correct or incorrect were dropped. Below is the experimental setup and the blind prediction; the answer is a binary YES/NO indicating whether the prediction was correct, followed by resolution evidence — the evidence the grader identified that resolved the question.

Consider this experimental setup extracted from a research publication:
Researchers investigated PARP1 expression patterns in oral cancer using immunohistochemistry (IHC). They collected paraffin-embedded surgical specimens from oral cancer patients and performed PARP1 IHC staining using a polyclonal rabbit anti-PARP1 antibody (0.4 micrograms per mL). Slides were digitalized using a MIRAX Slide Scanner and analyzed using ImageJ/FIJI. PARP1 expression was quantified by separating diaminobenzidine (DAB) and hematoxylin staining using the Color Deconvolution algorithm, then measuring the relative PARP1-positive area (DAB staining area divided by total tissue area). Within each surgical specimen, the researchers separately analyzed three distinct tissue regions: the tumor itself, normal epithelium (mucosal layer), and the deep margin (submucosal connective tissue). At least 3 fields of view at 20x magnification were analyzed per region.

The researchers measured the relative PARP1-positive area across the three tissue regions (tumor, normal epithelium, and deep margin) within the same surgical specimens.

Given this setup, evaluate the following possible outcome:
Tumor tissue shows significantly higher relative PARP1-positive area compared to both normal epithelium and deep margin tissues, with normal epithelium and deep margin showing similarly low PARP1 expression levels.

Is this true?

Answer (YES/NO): NO